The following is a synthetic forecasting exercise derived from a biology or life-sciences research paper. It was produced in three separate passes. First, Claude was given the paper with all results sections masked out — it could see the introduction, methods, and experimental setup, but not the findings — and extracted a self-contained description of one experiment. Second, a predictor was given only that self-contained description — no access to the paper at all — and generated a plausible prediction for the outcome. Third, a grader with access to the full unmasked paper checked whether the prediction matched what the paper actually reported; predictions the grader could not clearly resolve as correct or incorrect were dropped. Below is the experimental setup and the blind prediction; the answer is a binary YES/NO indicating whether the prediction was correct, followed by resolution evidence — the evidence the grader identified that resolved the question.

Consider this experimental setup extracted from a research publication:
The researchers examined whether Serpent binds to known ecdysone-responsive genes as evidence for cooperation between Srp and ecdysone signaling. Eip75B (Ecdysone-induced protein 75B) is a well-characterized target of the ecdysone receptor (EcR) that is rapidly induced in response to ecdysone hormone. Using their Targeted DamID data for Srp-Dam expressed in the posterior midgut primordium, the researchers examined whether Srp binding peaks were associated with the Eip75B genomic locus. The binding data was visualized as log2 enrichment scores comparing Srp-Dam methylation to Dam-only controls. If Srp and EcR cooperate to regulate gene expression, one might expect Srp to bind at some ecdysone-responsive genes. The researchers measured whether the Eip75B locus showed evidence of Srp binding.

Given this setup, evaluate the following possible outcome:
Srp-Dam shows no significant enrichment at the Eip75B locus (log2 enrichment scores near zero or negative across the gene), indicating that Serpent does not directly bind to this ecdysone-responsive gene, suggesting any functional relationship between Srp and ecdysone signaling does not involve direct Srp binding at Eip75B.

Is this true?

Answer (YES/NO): NO